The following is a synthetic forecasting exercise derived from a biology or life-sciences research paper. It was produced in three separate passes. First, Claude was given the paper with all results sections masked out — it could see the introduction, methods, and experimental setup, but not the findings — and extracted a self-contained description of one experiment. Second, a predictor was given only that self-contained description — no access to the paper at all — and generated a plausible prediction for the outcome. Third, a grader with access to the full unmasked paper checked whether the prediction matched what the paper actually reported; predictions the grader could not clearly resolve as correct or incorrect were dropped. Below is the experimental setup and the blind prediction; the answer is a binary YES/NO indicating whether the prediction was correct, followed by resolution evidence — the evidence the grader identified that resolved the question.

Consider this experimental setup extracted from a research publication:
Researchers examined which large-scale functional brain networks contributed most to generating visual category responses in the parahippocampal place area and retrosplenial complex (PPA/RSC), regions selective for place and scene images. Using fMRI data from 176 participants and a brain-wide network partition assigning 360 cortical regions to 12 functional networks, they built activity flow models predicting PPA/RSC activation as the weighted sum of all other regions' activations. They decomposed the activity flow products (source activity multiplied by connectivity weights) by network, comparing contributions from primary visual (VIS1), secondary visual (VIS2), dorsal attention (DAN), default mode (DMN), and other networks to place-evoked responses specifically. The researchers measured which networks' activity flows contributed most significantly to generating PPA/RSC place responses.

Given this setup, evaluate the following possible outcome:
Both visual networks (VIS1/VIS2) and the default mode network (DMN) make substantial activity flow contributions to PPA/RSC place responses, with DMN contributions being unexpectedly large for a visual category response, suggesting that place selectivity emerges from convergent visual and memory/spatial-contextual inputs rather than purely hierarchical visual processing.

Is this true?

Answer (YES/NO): NO